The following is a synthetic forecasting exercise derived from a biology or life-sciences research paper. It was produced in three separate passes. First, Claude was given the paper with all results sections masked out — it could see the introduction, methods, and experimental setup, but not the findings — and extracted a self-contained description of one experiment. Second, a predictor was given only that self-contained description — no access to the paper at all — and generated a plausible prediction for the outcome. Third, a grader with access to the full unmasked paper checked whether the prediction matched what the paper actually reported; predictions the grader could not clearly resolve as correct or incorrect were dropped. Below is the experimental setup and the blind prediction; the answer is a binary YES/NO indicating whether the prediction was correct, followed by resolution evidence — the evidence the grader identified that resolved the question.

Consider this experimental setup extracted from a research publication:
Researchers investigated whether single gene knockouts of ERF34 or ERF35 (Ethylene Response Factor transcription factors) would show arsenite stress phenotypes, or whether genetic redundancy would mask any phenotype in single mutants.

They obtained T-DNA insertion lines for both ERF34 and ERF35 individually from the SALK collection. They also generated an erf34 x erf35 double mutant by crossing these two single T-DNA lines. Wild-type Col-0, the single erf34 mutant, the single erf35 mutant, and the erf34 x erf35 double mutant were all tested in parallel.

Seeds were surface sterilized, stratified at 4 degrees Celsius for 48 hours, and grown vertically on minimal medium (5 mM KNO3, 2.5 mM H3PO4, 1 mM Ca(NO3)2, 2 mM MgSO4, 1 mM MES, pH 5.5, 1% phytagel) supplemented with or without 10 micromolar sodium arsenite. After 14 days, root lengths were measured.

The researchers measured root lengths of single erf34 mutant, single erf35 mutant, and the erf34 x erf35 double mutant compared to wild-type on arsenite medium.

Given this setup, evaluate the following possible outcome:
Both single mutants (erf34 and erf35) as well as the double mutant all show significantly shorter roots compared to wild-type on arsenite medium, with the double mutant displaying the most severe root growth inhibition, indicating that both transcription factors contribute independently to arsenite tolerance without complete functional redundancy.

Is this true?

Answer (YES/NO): NO